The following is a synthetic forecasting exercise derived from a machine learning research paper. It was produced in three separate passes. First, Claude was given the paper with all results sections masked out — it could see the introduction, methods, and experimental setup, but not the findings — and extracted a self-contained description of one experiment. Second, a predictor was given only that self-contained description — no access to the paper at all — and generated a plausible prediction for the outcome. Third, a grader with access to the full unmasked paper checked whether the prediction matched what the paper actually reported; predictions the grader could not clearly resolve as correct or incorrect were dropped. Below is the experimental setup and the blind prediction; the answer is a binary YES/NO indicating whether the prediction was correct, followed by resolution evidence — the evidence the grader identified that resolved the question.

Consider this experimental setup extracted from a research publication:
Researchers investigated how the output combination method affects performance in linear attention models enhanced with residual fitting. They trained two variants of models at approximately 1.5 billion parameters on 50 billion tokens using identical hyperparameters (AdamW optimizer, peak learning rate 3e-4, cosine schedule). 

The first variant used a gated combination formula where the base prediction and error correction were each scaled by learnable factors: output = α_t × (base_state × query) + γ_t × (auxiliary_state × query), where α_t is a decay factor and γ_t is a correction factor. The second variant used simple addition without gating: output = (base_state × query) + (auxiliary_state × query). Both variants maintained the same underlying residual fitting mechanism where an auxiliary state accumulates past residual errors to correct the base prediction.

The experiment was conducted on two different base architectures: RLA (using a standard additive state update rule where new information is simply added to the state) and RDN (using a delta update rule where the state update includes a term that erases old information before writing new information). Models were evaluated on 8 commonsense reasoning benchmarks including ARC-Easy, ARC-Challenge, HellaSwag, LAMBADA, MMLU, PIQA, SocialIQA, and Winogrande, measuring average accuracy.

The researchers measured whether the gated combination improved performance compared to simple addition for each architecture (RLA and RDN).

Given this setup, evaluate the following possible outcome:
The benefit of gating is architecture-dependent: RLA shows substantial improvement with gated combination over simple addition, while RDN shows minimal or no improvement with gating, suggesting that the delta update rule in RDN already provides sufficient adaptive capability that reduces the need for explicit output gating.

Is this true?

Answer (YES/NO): NO